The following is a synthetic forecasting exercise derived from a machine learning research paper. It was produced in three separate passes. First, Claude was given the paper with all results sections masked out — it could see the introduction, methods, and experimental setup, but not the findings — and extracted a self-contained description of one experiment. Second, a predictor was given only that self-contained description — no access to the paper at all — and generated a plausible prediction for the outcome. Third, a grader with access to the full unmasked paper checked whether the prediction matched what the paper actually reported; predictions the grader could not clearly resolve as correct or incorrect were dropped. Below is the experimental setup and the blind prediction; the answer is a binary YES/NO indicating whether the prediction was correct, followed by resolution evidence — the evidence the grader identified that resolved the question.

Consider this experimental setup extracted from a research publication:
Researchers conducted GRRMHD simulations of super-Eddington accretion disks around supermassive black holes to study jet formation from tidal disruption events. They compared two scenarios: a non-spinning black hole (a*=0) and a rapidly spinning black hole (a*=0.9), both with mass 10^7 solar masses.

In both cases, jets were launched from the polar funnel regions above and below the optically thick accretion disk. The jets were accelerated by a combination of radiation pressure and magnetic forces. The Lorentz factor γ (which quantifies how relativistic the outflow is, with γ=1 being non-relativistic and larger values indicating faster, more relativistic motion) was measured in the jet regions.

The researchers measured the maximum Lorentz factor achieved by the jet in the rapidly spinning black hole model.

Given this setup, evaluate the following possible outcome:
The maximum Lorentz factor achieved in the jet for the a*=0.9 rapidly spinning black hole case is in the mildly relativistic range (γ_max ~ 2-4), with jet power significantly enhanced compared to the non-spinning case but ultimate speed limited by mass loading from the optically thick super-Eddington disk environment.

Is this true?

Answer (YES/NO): NO